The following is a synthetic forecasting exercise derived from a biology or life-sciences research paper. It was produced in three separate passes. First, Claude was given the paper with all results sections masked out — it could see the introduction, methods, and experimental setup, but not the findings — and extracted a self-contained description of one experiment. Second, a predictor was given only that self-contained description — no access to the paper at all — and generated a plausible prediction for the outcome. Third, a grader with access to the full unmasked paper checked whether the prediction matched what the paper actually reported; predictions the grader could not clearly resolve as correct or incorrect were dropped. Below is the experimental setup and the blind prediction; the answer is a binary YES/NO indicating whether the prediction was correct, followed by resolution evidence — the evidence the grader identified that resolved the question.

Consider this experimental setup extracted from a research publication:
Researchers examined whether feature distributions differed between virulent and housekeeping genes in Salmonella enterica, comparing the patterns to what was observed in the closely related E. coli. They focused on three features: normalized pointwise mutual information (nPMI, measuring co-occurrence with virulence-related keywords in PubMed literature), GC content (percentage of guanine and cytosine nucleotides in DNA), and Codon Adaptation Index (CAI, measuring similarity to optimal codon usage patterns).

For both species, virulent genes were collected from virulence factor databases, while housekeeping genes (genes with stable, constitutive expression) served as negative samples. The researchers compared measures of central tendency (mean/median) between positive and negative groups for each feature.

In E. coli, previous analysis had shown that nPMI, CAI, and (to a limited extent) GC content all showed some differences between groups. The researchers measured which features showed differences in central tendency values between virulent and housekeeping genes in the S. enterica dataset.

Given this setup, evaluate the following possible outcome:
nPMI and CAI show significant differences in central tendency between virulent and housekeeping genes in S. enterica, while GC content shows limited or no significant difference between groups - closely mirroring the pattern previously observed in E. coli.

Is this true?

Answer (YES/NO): NO